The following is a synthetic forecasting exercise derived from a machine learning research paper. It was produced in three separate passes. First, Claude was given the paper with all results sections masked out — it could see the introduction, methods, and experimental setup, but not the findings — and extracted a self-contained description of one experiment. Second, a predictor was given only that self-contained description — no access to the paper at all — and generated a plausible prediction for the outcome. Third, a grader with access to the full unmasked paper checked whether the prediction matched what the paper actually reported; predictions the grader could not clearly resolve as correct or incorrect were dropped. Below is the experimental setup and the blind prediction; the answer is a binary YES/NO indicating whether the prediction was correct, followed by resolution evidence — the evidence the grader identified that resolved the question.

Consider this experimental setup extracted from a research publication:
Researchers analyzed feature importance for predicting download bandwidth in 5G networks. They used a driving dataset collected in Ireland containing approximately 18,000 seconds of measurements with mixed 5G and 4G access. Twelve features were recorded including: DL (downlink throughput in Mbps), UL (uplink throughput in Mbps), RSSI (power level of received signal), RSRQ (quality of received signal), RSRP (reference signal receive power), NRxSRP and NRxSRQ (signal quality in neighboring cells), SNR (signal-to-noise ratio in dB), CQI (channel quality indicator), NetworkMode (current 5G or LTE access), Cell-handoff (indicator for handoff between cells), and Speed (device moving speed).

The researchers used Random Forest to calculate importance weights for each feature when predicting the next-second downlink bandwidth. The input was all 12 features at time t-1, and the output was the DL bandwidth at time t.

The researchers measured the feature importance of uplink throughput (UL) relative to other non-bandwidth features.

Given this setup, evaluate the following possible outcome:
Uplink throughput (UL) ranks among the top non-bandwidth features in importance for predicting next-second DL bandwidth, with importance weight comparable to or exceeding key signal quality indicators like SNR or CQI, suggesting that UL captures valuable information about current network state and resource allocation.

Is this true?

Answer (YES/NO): YES